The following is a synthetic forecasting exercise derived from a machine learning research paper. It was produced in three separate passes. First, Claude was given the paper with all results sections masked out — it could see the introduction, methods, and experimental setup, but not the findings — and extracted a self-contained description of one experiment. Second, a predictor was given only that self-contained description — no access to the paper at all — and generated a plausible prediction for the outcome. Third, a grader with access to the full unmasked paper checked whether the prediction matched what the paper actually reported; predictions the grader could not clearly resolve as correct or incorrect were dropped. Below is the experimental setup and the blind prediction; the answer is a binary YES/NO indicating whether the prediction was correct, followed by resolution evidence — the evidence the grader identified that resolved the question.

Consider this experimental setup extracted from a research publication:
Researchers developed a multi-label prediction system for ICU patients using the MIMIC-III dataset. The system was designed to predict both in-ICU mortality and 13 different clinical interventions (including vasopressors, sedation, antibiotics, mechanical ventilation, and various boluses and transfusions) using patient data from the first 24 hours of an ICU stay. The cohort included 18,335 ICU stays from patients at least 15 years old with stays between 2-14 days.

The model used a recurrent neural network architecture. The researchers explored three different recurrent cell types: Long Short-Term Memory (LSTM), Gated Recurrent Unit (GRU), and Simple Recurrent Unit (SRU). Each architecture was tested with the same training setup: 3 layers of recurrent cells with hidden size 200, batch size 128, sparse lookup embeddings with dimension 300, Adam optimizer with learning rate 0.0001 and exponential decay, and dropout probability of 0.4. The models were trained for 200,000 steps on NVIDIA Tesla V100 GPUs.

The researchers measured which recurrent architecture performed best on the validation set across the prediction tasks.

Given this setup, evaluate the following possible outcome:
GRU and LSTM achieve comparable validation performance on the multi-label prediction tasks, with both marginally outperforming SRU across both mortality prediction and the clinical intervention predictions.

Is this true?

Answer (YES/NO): NO